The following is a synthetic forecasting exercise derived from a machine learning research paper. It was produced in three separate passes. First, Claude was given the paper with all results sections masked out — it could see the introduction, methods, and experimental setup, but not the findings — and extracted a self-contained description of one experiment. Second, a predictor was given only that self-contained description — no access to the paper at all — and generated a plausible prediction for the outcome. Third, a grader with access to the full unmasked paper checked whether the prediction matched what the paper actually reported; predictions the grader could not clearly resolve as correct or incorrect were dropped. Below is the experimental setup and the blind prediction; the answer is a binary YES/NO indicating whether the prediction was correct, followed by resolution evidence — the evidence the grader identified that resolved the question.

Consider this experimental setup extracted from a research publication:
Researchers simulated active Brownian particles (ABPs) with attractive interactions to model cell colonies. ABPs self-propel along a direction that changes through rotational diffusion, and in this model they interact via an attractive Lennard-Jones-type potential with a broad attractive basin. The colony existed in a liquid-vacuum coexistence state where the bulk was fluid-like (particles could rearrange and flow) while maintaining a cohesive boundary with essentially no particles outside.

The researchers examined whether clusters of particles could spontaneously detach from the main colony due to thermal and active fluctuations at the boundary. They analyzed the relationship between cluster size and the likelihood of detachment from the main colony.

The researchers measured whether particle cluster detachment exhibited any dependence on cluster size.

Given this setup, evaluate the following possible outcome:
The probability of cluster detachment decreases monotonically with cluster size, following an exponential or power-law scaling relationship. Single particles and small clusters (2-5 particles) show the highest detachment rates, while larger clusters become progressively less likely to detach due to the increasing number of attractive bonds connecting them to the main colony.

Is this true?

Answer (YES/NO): NO